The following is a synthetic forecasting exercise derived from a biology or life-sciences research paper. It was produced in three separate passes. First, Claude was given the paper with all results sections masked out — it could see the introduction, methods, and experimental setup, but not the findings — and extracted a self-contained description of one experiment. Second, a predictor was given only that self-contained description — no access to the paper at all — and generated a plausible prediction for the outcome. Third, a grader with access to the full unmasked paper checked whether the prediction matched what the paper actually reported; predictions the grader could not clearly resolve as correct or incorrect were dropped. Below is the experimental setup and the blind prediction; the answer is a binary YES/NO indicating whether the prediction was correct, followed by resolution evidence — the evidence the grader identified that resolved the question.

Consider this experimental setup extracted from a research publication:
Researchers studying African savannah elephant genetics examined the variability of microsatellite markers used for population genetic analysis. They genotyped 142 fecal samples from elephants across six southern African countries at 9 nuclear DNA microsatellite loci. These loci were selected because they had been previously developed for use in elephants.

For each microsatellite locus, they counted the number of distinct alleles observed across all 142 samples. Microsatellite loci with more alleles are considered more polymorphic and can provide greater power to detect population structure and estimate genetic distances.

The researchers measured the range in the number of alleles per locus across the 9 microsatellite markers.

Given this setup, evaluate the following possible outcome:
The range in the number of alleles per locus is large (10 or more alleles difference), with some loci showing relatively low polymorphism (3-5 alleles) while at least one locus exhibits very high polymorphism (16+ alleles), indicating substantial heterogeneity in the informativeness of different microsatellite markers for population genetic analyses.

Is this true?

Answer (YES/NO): NO